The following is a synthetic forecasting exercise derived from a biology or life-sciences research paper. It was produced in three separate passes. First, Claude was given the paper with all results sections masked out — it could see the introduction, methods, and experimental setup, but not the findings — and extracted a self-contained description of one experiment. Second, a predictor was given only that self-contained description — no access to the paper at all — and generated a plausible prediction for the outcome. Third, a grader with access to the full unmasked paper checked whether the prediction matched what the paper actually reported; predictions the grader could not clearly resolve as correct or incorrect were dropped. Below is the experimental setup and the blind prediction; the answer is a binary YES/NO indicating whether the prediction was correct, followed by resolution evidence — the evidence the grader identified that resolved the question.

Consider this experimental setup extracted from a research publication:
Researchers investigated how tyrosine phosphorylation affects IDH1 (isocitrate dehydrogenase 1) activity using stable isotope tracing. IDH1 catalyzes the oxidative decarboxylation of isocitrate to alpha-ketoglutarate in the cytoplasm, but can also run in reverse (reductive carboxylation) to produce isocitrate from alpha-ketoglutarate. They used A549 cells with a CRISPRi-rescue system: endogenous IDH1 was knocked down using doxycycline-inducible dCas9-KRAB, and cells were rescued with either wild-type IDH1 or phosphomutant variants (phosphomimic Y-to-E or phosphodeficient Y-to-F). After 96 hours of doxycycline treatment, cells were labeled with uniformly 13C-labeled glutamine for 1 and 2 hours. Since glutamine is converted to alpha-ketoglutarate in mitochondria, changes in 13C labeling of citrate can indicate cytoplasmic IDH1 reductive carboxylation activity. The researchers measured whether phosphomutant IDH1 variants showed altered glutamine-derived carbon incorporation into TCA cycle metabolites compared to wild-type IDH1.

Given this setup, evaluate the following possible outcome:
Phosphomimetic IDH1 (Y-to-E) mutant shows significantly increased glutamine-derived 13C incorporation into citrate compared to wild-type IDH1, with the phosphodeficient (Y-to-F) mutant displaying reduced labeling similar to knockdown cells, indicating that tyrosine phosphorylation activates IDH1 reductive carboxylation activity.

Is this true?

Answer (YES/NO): NO